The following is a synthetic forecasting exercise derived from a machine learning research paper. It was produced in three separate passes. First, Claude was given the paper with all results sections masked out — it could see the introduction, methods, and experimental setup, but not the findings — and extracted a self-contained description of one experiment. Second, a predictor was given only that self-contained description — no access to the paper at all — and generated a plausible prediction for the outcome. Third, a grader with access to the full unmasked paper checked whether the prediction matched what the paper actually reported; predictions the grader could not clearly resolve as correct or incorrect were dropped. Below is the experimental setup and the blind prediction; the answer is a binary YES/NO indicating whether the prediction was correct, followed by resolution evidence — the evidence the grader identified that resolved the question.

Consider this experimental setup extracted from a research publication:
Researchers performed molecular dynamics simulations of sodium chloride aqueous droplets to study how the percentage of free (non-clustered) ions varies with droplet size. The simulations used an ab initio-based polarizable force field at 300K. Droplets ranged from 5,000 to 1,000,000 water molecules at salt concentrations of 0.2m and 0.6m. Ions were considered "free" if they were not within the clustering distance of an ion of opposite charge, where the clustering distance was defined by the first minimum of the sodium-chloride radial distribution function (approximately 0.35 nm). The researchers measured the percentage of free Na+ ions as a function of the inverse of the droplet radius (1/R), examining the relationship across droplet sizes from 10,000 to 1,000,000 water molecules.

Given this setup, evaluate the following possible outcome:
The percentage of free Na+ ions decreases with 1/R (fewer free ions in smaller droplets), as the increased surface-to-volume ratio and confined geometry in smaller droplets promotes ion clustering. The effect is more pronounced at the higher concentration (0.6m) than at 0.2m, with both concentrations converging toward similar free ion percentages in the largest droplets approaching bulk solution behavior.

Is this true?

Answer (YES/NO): NO